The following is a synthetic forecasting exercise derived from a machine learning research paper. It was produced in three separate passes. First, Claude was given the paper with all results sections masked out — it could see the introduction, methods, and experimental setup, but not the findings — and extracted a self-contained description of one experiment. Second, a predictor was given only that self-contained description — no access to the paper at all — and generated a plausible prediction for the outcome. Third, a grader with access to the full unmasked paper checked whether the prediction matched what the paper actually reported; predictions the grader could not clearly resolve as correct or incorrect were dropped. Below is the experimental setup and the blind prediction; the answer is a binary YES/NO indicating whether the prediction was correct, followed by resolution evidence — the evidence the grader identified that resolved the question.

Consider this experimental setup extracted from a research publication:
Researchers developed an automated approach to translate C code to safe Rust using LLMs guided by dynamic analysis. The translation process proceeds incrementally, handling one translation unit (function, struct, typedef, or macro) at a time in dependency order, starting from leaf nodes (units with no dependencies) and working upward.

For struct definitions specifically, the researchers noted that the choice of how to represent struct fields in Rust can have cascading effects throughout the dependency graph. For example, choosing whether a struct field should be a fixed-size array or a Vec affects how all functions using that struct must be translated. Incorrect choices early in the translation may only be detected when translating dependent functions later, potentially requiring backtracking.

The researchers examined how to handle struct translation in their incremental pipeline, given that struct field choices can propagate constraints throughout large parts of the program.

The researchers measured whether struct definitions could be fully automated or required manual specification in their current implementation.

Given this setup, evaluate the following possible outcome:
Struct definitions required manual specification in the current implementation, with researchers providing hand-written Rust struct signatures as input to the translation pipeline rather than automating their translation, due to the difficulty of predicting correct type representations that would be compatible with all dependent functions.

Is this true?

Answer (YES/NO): YES